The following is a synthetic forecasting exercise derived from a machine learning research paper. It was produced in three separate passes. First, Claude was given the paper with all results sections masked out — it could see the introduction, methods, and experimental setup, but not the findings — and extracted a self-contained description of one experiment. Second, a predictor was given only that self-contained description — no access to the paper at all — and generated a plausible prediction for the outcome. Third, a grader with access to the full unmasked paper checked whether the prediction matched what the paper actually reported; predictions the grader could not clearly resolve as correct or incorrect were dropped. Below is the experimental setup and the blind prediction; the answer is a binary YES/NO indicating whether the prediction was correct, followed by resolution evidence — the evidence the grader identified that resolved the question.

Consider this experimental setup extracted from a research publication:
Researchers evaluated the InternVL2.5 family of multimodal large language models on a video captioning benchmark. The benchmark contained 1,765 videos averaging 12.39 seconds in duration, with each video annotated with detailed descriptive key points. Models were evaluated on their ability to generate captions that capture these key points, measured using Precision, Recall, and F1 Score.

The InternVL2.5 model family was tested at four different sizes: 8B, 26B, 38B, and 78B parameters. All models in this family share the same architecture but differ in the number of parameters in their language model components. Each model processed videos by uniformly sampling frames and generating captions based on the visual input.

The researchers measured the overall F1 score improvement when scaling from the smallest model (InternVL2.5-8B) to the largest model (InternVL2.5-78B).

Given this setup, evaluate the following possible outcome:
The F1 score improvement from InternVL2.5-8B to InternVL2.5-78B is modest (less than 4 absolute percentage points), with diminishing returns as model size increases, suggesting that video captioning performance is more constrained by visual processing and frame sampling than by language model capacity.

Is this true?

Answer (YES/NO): NO